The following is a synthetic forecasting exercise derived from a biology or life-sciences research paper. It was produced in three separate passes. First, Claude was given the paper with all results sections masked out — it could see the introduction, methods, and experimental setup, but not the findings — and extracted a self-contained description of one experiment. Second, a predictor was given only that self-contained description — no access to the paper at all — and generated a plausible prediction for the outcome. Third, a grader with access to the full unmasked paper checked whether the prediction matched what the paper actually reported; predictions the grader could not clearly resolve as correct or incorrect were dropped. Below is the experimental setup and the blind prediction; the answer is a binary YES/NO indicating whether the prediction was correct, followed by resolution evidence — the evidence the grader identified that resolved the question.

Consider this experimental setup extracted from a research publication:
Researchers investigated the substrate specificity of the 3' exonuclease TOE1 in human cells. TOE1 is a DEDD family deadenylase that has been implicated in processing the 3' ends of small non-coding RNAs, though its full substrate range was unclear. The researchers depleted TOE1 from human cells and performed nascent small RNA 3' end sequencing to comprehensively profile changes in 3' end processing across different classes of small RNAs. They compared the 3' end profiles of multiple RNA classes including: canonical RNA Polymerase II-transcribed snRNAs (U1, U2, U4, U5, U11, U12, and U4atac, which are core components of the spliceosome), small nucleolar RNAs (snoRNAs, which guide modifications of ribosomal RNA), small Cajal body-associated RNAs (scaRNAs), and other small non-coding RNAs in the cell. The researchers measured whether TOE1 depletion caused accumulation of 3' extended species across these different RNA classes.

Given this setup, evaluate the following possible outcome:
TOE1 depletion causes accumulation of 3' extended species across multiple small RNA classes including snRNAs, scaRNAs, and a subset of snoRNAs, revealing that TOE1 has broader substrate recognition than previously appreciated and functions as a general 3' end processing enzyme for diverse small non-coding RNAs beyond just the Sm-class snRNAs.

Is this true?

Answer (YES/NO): NO